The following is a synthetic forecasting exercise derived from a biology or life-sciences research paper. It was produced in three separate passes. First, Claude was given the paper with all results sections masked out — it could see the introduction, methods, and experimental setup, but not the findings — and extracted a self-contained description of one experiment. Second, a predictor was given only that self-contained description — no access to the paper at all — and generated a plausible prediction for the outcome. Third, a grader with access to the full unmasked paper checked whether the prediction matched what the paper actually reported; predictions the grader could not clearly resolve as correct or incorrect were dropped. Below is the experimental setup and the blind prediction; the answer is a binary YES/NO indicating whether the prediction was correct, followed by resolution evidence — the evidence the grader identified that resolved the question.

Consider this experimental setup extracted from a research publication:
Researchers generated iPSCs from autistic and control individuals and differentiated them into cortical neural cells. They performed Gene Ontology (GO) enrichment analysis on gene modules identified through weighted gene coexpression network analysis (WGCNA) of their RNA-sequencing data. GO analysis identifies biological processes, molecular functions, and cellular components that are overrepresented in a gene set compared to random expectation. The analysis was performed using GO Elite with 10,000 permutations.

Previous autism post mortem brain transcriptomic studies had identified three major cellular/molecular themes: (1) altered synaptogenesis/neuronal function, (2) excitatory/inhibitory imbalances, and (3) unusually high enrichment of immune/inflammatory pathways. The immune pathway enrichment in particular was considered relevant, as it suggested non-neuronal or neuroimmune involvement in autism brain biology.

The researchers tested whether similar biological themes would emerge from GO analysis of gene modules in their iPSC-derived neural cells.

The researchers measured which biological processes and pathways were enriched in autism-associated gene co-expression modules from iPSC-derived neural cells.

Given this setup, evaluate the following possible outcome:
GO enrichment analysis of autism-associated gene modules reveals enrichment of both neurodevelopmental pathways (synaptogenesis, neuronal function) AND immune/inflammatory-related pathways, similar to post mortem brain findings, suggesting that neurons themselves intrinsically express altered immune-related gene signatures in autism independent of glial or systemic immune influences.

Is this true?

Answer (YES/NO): YES